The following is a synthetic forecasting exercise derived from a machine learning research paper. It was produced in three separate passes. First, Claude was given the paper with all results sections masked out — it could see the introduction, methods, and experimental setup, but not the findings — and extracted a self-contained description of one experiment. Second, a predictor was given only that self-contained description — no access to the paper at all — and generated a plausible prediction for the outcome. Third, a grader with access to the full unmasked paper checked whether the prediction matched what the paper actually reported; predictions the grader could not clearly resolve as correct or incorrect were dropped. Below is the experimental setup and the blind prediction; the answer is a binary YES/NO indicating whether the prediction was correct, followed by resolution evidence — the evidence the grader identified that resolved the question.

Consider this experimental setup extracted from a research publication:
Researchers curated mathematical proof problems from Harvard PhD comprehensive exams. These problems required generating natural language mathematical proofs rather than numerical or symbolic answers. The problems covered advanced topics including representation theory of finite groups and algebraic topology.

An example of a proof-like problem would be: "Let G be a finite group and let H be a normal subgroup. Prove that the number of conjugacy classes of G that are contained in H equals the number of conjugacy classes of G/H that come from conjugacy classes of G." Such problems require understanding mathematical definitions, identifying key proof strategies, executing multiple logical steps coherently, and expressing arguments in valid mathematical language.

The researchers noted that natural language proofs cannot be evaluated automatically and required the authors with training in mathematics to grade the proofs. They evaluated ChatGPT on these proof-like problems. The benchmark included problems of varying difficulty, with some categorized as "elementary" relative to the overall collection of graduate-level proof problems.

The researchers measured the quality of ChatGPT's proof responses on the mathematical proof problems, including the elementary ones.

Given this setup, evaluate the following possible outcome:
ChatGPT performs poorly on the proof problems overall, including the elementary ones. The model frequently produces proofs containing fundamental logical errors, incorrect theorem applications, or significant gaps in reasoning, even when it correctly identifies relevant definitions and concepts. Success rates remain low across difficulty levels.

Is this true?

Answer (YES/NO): YES